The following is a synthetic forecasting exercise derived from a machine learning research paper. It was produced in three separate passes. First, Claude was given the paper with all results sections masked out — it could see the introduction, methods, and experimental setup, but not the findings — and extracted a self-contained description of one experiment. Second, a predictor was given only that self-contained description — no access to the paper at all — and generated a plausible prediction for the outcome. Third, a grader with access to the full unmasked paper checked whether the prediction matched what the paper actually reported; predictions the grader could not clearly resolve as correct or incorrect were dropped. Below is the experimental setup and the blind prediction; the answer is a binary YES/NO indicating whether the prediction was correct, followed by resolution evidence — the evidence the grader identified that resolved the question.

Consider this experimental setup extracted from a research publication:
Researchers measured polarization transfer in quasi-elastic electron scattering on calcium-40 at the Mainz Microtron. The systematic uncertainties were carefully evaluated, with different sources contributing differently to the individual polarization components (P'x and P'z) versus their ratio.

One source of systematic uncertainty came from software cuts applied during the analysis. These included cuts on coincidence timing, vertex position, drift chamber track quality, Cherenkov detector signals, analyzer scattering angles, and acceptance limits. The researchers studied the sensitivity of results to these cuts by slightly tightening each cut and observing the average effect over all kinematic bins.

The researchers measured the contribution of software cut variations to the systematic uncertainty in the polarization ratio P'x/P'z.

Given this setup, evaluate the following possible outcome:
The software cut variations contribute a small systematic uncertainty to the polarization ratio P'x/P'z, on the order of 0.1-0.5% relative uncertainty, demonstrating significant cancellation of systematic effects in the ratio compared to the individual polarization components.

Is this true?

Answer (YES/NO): NO